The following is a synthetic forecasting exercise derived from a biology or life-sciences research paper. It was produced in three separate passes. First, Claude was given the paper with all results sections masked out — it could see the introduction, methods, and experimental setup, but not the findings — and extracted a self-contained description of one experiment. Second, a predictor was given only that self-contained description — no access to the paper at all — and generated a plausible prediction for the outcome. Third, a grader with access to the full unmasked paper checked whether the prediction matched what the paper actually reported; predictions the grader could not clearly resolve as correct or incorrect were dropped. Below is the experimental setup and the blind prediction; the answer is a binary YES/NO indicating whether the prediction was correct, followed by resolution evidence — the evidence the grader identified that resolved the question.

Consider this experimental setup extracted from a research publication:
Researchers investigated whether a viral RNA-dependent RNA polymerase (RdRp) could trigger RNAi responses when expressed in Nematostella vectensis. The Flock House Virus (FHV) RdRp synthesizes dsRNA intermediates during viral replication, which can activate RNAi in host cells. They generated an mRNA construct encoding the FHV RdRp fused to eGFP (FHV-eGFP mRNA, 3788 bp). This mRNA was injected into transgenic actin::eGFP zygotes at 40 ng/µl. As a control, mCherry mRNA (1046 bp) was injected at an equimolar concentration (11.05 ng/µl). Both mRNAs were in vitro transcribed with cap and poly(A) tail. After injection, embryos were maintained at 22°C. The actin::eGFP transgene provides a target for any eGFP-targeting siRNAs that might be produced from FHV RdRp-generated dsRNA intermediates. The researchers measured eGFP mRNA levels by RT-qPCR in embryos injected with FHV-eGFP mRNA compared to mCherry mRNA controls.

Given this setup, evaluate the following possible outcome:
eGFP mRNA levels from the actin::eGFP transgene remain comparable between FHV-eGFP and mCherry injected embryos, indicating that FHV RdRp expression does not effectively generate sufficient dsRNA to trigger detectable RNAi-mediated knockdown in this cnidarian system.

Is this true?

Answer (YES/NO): NO